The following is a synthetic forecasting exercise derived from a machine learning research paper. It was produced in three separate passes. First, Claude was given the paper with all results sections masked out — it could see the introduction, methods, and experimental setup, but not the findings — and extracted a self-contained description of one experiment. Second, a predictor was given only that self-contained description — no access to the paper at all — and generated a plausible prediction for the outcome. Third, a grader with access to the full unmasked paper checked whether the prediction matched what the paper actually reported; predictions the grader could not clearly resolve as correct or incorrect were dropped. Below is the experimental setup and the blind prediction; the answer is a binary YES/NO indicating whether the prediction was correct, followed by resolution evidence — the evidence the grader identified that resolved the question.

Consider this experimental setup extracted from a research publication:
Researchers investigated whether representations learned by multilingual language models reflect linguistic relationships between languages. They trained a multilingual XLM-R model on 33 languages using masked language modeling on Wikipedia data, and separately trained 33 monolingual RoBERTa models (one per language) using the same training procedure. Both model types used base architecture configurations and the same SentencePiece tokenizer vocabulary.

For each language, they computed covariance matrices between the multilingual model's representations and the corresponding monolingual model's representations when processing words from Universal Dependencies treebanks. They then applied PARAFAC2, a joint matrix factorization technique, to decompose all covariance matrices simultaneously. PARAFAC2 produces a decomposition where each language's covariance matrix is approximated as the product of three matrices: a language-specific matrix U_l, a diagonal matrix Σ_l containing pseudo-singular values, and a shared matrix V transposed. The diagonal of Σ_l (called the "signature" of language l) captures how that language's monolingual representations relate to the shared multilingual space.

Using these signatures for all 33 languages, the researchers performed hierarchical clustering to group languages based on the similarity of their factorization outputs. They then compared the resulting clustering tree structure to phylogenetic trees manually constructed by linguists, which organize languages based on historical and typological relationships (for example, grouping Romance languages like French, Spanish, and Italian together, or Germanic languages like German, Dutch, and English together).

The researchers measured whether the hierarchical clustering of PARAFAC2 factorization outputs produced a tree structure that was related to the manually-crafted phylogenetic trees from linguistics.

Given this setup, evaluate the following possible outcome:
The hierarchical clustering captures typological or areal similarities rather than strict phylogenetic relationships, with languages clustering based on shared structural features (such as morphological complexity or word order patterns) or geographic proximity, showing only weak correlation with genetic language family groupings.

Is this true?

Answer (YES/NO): NO